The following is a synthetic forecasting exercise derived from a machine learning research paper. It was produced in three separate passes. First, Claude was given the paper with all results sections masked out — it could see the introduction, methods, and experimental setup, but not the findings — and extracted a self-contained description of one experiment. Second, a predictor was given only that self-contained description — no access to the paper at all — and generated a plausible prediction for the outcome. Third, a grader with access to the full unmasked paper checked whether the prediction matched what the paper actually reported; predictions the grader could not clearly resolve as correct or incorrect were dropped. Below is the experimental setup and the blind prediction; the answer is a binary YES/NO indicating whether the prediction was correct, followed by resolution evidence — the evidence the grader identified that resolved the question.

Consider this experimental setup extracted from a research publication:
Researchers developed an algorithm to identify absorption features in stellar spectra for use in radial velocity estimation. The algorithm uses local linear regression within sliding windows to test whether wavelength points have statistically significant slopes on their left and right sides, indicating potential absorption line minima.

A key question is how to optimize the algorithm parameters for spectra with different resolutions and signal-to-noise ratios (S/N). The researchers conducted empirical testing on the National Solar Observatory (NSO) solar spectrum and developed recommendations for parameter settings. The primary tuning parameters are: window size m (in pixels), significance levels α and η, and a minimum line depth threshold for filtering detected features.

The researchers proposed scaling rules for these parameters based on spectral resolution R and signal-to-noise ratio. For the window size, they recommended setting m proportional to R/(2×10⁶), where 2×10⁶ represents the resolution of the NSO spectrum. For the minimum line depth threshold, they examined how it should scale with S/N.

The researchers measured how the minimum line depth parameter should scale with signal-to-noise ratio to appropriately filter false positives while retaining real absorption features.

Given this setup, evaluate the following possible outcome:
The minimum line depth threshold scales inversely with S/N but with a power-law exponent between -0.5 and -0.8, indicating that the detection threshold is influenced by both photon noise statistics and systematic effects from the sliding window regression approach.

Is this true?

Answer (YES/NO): NO